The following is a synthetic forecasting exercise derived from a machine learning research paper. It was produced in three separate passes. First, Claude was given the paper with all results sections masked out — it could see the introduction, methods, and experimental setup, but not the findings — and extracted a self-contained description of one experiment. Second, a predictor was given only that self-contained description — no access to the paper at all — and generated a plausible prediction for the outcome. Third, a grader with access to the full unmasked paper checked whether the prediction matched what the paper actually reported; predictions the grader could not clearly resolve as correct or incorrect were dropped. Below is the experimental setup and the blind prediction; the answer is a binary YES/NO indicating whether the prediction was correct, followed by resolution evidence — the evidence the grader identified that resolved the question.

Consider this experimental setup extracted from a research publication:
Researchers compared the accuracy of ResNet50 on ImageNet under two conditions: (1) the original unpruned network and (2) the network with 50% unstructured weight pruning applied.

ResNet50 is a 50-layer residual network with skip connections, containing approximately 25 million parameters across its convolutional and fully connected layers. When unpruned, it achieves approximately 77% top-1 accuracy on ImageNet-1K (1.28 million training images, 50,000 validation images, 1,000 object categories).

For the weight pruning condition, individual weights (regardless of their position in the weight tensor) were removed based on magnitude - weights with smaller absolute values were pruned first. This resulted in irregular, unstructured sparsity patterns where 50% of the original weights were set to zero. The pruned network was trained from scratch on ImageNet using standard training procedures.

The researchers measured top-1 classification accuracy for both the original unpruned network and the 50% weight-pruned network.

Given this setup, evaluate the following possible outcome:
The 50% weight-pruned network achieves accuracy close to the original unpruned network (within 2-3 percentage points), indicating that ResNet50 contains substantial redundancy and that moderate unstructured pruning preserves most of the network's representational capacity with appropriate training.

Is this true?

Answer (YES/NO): YES